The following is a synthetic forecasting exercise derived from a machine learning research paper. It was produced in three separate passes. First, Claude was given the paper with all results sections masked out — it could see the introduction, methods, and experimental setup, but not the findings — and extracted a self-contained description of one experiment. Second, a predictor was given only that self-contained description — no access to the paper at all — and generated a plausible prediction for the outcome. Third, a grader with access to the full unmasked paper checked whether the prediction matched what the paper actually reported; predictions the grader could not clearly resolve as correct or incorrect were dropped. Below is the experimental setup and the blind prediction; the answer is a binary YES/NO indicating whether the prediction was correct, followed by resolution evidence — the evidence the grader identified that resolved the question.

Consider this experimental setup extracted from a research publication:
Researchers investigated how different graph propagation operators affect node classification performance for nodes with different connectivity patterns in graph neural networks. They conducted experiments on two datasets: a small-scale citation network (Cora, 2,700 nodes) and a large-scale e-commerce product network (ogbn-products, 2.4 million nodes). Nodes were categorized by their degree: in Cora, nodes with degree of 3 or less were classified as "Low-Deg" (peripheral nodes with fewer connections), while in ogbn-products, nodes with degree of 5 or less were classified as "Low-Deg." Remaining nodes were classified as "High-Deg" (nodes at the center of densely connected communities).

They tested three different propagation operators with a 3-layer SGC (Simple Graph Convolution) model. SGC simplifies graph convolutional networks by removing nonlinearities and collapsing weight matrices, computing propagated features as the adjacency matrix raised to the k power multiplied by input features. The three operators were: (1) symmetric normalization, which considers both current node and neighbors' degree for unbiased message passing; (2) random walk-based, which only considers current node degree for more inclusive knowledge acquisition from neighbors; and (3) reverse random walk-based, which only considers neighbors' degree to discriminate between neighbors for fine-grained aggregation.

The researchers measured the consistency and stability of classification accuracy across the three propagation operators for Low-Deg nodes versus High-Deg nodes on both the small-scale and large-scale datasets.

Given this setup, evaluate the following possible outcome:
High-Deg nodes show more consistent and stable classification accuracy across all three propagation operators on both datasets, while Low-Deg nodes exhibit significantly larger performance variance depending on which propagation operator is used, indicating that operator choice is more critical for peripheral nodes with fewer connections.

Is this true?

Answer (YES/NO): NO